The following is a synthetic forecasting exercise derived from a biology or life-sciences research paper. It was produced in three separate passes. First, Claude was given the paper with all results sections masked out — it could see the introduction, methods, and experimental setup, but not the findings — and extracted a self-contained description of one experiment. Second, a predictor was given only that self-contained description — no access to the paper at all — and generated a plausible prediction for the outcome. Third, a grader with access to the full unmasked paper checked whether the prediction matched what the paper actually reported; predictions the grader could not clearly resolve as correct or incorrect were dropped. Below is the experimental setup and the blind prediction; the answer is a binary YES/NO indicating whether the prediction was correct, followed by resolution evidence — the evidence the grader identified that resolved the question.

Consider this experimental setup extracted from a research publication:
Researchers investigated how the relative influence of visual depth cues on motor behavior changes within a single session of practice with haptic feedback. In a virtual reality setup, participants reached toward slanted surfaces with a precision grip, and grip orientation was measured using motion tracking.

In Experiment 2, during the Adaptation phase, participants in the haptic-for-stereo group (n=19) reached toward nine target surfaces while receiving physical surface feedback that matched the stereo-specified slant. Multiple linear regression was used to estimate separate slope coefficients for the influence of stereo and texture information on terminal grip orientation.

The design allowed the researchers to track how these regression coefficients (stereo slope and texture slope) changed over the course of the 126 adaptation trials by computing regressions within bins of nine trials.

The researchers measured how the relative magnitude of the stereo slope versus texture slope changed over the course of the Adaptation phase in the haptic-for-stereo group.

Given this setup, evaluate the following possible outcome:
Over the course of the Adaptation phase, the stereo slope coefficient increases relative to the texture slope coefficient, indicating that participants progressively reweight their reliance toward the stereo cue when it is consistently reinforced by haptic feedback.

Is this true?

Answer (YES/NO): YES